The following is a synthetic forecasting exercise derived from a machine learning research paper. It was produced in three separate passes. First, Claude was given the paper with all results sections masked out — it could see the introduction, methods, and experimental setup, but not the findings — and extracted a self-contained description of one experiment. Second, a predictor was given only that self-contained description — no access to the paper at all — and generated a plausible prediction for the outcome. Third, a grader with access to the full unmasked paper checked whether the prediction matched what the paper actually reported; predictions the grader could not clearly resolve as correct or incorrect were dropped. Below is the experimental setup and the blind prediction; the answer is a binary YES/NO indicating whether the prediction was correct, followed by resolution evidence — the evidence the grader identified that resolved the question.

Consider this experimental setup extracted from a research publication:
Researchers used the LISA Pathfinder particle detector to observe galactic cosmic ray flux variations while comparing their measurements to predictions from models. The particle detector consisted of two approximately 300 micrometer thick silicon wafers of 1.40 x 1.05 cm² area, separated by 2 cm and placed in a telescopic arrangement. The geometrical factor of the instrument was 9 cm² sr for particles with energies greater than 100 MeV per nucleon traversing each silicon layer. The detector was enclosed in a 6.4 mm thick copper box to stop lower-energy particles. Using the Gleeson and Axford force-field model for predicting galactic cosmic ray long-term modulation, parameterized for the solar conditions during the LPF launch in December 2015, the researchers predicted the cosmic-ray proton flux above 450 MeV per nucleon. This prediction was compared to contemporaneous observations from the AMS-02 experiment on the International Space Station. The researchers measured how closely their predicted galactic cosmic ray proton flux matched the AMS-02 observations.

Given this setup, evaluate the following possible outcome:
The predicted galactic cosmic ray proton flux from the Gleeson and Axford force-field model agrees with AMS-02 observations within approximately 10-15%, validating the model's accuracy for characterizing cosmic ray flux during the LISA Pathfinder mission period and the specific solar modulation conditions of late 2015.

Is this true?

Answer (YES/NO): YES